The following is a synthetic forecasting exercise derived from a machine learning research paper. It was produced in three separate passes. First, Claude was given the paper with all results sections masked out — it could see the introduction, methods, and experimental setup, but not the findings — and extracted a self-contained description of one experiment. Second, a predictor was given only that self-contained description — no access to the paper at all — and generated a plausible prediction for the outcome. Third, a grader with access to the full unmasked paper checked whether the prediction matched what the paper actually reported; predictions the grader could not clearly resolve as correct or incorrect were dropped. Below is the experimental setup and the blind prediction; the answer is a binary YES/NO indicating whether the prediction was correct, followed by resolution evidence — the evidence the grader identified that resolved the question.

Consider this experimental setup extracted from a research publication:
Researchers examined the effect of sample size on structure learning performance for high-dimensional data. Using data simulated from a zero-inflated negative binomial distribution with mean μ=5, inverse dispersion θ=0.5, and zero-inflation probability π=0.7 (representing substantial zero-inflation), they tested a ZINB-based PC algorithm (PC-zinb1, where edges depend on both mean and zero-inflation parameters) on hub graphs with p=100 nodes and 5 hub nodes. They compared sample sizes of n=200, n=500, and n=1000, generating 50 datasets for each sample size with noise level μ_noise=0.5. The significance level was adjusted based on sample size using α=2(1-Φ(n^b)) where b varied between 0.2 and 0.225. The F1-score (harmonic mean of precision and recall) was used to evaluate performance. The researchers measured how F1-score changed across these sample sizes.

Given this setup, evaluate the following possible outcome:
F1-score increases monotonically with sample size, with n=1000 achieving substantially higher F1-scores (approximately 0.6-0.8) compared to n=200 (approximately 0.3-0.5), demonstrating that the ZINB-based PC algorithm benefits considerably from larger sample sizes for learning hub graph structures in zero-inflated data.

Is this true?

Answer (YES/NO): NO